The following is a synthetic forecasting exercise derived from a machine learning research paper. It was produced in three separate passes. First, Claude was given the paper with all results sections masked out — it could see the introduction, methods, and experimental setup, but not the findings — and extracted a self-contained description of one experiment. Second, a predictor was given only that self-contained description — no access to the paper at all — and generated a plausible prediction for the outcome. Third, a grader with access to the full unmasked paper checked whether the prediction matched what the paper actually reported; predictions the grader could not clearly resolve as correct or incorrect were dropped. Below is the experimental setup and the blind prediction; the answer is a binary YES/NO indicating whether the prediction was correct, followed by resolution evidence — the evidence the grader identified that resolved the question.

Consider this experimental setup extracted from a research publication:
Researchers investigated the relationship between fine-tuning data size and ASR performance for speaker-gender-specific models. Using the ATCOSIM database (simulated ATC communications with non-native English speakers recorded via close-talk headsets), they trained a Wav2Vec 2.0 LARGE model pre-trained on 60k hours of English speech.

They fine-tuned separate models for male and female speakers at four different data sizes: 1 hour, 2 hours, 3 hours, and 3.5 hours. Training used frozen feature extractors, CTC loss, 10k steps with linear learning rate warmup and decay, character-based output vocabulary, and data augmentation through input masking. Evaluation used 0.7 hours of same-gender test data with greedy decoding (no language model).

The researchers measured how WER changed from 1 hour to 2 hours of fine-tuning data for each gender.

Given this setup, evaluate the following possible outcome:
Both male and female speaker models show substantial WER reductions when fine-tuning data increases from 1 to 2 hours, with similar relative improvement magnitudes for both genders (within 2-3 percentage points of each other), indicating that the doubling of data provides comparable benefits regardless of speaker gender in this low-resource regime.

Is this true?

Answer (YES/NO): NO